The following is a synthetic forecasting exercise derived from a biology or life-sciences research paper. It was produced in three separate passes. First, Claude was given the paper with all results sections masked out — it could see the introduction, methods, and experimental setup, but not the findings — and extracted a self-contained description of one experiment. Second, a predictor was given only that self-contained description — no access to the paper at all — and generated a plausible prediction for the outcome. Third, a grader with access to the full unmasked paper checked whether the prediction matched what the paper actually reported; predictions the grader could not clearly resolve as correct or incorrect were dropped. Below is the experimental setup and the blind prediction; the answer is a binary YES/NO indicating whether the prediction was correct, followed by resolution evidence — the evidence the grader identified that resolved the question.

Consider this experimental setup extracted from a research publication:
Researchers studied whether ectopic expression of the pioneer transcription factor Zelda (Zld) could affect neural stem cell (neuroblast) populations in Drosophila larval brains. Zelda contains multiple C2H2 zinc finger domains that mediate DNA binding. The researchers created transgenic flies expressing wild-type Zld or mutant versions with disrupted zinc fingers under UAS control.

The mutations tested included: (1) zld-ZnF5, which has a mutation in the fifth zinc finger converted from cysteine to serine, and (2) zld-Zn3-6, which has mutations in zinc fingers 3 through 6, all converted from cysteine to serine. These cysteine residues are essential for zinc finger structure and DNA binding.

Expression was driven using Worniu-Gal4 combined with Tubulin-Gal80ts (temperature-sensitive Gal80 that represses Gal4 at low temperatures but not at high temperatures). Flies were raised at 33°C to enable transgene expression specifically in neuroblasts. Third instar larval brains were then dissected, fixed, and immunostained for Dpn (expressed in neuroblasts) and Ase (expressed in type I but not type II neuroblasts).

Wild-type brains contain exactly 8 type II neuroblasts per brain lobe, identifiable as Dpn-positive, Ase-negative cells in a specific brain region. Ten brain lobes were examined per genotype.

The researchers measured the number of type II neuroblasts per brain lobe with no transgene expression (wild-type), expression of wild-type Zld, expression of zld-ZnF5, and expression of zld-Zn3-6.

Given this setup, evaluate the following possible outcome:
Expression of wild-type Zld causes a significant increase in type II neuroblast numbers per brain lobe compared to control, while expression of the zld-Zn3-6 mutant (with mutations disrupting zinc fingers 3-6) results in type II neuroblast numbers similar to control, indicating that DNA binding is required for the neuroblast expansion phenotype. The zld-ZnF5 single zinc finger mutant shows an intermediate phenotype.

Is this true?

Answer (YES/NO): NO